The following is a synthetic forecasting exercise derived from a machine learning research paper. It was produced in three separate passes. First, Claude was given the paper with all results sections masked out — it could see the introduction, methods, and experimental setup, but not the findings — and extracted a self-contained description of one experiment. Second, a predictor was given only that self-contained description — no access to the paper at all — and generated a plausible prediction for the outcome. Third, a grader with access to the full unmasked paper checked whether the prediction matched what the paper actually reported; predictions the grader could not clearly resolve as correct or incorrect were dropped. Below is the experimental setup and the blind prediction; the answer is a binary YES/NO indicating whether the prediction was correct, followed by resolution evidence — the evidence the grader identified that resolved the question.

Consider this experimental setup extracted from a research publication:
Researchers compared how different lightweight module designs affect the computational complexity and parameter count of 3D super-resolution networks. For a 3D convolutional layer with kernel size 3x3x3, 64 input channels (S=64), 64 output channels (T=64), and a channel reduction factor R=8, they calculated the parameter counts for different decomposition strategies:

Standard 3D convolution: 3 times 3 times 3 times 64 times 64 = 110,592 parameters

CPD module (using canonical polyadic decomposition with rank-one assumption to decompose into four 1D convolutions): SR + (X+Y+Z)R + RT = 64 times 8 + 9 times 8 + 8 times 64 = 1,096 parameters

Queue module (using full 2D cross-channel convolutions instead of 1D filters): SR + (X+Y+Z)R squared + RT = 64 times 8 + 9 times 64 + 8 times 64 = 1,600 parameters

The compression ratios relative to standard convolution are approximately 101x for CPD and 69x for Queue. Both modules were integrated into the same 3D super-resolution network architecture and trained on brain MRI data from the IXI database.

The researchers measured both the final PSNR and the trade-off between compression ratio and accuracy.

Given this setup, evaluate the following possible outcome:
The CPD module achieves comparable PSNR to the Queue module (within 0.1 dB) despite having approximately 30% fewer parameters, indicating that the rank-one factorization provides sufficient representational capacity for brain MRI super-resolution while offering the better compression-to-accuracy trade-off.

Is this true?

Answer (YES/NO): NO